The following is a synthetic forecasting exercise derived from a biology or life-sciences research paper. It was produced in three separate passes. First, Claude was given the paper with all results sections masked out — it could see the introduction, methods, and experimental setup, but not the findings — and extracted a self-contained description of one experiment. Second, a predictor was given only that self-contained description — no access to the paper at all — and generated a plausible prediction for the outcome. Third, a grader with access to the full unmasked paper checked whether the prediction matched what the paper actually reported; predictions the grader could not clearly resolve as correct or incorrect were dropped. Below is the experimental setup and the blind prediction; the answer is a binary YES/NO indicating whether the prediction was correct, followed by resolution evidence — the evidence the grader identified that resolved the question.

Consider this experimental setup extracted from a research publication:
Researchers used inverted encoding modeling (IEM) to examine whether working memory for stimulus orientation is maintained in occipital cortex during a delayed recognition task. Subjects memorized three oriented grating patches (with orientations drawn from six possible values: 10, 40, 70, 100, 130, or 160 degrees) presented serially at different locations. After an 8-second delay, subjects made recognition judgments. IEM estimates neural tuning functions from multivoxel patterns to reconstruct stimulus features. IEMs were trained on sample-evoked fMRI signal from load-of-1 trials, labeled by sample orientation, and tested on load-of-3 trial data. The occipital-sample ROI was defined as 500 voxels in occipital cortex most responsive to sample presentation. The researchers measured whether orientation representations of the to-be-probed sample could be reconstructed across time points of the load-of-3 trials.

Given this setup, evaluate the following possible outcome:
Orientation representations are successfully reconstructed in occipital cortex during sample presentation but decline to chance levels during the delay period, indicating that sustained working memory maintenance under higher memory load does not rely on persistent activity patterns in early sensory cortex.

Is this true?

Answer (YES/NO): NO